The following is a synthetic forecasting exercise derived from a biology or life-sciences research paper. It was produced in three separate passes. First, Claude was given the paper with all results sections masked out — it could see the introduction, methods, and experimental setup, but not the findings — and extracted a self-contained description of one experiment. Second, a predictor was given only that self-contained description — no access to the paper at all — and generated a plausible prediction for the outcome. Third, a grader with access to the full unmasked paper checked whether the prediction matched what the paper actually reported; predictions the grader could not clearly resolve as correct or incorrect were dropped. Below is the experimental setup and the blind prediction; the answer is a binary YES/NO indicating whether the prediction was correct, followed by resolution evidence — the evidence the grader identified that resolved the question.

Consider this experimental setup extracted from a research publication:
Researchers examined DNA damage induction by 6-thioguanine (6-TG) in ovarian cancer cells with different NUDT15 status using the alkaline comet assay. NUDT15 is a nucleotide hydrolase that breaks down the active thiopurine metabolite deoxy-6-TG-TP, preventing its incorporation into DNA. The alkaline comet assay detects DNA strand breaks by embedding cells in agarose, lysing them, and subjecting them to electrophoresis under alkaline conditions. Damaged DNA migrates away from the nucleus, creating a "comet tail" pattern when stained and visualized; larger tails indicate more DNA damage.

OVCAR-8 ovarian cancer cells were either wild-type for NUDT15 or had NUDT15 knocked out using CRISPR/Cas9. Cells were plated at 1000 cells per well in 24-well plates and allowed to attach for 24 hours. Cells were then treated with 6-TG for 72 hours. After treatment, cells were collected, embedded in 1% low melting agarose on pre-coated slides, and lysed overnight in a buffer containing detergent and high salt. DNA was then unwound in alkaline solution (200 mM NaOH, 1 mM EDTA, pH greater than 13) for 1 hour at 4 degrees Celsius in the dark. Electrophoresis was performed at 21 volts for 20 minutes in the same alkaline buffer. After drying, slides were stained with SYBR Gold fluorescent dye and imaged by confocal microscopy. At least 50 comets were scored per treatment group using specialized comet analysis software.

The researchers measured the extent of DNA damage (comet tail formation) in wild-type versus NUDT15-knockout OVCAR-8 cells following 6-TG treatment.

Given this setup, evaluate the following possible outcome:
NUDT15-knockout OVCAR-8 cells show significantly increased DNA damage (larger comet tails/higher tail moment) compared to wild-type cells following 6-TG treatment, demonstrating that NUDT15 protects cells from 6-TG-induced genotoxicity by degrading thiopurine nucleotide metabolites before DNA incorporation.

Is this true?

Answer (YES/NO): YES